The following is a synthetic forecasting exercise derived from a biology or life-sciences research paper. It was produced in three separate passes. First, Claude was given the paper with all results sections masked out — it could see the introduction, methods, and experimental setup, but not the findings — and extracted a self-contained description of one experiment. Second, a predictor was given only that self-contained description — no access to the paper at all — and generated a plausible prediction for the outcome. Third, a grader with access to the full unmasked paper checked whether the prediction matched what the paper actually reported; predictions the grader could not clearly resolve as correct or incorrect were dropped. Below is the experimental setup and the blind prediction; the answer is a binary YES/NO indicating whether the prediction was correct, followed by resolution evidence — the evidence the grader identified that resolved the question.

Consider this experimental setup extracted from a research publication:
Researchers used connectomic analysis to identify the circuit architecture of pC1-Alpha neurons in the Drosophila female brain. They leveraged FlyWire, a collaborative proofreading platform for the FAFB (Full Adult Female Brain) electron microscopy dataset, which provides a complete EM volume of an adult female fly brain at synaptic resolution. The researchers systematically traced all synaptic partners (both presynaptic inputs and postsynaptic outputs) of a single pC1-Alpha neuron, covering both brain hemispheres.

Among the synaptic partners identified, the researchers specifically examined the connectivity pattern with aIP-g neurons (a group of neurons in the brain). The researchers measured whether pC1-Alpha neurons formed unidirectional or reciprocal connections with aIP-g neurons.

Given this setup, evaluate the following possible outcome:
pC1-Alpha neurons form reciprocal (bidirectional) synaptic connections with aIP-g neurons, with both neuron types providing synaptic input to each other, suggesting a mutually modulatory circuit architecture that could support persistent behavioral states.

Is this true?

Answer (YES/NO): YES